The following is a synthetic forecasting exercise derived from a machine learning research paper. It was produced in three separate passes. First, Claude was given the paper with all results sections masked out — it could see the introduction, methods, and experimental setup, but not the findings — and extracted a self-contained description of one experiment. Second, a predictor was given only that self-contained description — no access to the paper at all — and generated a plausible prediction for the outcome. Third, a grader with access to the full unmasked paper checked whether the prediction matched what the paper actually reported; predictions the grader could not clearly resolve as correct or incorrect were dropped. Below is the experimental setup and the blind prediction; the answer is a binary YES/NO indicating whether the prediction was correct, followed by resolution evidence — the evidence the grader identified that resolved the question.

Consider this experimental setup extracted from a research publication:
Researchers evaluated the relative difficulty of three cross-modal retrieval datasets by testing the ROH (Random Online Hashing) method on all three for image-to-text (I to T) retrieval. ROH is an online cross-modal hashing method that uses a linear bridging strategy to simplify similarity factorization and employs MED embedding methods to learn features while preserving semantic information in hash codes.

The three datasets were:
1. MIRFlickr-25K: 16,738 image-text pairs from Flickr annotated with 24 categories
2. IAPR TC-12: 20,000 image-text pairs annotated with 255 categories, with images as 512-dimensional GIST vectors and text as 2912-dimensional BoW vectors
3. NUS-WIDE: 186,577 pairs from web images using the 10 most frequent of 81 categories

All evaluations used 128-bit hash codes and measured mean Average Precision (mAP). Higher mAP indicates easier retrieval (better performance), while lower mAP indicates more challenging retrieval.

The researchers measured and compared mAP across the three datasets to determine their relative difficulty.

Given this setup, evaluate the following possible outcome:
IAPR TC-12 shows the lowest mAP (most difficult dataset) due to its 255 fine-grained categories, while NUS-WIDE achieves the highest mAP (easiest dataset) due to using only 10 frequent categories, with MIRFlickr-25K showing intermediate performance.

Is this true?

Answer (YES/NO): NO